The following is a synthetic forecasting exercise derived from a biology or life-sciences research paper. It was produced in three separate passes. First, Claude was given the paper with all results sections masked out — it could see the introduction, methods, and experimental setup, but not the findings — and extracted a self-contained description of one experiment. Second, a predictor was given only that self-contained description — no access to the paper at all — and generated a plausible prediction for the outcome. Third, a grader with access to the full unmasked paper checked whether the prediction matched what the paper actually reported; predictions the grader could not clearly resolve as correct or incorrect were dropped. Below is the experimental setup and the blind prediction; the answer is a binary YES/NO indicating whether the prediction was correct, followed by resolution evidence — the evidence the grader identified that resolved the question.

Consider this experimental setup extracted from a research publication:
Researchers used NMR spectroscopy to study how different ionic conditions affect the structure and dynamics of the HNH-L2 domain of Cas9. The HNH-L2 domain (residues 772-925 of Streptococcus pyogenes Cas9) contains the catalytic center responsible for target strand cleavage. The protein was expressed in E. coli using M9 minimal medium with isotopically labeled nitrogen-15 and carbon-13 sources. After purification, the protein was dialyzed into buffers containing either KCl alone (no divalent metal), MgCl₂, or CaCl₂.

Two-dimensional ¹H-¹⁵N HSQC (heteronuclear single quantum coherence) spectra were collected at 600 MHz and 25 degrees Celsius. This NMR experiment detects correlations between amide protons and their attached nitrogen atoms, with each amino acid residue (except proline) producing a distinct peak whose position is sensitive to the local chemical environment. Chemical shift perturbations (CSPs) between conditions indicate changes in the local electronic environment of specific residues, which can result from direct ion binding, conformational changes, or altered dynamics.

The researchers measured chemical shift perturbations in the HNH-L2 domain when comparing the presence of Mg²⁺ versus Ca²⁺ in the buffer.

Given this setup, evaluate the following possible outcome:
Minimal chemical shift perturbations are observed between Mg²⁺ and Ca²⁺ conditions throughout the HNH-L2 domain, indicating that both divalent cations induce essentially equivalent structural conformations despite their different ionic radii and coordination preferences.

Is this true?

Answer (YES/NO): YES